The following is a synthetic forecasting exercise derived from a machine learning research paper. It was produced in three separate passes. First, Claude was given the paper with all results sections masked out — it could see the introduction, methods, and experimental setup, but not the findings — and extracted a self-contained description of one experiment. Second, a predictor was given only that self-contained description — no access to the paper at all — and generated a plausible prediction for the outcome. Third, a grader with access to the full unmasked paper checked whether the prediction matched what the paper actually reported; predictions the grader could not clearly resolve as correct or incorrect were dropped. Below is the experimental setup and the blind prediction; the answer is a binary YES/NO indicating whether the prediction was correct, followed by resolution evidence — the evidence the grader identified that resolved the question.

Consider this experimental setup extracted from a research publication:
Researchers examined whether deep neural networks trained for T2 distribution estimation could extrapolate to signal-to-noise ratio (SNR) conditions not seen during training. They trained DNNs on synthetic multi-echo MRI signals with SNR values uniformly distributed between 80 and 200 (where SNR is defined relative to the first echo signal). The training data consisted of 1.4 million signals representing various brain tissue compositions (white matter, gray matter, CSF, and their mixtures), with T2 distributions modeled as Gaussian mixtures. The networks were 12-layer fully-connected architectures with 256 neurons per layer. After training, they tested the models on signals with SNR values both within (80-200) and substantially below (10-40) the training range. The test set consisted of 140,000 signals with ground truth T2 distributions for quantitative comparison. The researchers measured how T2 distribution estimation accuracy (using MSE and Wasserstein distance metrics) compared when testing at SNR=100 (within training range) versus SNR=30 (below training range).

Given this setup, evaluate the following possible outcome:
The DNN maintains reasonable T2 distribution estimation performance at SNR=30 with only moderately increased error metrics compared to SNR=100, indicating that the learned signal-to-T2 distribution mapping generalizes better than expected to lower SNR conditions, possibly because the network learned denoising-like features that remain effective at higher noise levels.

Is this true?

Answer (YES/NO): YES